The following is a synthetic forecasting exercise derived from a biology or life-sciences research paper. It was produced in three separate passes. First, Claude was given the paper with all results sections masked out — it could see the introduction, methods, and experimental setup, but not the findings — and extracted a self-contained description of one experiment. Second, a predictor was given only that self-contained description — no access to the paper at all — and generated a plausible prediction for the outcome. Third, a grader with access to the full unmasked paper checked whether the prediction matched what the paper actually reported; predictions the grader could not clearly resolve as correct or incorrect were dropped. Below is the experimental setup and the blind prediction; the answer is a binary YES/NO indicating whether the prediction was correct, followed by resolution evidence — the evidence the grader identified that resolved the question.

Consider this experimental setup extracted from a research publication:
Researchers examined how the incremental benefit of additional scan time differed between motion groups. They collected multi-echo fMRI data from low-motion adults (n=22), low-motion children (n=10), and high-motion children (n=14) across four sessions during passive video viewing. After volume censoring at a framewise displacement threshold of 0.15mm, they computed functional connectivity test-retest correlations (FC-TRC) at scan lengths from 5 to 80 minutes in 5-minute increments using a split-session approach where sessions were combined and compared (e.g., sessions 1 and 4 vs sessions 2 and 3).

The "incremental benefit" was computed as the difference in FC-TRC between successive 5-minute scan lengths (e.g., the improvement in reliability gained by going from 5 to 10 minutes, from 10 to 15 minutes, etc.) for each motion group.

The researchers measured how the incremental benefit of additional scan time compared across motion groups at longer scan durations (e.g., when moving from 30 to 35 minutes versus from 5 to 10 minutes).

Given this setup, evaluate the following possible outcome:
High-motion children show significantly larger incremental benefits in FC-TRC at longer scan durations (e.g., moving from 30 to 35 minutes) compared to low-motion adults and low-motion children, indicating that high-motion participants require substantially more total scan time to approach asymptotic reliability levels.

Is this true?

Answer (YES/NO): NO